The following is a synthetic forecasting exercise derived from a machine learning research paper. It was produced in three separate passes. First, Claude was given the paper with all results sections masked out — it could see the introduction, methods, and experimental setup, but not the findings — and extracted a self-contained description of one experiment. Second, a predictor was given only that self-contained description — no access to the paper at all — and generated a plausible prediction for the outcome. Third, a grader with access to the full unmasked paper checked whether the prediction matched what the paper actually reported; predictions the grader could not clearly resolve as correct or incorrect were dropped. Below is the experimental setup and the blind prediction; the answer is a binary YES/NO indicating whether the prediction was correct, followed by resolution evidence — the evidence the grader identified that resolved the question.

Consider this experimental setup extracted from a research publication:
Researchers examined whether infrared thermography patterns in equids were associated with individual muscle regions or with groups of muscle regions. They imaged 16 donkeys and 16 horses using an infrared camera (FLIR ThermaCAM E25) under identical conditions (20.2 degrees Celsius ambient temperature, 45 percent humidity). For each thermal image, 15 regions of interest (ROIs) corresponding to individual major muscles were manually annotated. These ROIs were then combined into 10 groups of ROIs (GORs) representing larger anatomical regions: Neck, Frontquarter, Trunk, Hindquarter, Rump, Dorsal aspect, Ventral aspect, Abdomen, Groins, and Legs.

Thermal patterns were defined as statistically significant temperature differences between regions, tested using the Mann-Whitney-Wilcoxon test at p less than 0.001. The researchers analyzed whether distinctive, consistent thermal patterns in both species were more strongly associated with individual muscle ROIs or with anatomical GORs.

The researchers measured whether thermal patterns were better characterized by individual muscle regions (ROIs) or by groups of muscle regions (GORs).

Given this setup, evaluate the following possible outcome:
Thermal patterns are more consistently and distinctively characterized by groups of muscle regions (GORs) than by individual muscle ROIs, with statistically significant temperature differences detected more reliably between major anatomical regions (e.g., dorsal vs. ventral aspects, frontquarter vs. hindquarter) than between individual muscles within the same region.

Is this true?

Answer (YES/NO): YES